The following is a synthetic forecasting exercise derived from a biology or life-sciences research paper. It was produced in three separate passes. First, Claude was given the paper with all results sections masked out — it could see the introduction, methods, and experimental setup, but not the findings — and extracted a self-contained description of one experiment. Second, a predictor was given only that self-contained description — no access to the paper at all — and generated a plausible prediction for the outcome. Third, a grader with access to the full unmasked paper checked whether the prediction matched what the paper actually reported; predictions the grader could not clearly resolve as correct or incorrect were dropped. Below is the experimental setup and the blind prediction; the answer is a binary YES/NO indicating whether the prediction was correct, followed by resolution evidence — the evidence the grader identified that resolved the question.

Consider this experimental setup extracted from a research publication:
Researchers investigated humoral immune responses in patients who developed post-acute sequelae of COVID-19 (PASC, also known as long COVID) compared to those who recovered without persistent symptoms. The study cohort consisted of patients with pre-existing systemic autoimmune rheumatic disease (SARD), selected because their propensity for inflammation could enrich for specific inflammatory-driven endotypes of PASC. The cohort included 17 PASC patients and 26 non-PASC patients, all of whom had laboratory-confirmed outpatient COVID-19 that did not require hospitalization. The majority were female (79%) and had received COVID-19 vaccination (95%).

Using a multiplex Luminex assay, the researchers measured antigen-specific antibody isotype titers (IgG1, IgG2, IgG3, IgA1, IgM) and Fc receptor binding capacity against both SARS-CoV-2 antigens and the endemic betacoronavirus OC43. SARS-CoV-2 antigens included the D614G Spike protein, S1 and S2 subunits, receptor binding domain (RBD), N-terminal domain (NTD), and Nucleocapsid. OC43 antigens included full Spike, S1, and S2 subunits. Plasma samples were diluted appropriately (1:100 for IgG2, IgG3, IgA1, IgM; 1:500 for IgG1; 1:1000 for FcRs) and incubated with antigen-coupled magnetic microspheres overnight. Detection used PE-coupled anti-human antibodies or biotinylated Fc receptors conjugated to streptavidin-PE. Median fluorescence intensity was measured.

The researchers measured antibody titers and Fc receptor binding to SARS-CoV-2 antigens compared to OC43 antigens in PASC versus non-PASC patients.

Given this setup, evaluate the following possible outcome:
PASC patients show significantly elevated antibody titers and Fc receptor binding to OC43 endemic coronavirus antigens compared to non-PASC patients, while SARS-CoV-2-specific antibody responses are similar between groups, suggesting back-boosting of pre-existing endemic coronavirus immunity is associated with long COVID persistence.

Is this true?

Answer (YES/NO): NO